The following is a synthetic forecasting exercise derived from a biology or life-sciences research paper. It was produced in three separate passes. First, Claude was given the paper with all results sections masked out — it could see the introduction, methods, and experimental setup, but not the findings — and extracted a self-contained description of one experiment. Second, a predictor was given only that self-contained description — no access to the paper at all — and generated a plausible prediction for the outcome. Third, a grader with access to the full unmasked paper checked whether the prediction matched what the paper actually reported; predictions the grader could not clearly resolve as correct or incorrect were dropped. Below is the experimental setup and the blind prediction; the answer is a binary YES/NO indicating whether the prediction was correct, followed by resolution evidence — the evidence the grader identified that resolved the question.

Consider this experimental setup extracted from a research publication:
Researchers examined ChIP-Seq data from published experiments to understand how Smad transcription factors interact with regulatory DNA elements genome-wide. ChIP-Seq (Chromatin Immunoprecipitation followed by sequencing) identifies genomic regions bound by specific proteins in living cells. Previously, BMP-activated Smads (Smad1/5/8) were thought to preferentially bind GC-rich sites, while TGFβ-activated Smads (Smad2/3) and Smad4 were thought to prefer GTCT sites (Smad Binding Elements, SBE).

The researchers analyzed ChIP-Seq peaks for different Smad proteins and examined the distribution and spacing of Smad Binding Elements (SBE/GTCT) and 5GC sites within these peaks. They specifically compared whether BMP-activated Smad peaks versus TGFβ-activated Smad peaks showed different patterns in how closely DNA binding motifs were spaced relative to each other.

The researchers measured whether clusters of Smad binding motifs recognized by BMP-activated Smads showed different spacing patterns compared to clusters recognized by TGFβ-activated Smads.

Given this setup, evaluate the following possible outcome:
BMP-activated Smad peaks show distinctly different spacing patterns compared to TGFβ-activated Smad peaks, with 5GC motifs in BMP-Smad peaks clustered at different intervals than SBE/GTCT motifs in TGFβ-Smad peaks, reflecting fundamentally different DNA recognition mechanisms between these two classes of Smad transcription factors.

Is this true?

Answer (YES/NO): NO